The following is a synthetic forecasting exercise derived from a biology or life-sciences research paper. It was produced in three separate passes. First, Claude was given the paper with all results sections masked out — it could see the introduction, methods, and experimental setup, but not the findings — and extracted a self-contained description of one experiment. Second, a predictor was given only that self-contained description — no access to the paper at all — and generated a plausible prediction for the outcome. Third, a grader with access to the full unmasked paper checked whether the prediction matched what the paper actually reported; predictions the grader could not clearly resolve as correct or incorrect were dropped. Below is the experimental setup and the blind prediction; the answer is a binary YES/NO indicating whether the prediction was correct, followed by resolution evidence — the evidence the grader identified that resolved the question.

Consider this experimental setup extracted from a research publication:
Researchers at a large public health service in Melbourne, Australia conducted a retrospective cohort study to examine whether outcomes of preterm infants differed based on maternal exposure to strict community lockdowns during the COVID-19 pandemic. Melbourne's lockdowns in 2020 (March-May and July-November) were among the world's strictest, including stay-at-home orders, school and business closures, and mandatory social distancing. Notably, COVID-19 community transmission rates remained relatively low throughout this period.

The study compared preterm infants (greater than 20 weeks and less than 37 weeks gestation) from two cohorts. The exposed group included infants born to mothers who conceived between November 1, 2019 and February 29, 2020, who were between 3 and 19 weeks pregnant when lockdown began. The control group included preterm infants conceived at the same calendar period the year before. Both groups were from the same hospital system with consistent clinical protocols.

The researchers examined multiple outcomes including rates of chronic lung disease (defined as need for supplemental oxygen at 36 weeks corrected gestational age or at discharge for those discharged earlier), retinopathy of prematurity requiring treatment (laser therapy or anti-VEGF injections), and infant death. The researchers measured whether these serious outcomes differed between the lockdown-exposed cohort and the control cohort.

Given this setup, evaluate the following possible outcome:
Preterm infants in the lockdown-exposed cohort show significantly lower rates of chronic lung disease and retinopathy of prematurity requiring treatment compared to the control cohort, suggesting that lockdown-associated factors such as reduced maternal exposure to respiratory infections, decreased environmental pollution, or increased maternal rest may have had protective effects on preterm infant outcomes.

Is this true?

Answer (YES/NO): NO